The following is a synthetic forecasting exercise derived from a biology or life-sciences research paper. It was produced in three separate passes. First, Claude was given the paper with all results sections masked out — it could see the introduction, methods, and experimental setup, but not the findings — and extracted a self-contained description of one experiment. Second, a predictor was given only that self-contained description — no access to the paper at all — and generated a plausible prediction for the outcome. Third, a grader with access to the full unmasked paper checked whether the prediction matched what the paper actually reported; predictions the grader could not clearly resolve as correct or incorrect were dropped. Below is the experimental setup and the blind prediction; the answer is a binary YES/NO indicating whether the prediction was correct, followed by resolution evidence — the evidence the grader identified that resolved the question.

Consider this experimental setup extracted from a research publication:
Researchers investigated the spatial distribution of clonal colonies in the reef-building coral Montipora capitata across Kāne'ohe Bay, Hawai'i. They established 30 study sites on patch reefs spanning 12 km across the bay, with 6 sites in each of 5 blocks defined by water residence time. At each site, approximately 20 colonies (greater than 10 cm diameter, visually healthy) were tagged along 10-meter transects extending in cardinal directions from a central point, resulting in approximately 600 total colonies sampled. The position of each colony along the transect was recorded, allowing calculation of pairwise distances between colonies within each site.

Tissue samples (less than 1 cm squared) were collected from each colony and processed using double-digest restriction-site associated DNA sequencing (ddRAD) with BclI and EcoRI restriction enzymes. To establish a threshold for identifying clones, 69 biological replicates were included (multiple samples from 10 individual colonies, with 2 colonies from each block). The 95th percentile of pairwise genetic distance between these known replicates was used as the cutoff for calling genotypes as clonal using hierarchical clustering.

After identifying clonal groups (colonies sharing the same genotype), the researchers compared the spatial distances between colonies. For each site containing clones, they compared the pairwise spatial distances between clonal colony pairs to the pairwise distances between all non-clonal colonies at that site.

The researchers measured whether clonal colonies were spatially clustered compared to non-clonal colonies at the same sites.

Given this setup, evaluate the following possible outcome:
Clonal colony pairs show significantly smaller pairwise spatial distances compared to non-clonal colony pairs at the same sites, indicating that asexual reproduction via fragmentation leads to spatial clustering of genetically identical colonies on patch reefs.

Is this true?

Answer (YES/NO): YES